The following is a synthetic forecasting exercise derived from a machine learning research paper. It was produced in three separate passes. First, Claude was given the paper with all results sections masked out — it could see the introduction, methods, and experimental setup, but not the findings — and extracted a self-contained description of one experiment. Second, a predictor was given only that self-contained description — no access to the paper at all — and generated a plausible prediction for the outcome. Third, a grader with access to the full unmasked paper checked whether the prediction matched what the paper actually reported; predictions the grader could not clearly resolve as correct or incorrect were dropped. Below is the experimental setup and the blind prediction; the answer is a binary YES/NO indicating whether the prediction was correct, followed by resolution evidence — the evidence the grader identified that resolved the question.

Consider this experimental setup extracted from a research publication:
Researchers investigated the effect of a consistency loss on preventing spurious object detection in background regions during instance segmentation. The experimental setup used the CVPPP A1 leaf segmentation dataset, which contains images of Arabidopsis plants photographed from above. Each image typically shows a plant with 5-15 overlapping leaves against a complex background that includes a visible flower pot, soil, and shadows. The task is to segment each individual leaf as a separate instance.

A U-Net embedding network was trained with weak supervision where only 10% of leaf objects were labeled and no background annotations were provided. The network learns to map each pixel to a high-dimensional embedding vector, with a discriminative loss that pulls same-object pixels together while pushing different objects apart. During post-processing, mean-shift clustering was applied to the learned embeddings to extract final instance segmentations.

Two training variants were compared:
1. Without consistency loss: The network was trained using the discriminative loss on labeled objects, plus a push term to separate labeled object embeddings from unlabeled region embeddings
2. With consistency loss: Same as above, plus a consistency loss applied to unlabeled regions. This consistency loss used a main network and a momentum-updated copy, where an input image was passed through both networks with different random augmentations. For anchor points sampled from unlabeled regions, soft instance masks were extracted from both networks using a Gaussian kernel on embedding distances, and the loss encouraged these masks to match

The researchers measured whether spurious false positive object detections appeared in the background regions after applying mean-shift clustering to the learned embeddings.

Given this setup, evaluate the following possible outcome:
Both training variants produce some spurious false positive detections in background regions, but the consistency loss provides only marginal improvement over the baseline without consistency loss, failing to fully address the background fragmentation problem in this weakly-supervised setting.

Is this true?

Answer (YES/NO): NO